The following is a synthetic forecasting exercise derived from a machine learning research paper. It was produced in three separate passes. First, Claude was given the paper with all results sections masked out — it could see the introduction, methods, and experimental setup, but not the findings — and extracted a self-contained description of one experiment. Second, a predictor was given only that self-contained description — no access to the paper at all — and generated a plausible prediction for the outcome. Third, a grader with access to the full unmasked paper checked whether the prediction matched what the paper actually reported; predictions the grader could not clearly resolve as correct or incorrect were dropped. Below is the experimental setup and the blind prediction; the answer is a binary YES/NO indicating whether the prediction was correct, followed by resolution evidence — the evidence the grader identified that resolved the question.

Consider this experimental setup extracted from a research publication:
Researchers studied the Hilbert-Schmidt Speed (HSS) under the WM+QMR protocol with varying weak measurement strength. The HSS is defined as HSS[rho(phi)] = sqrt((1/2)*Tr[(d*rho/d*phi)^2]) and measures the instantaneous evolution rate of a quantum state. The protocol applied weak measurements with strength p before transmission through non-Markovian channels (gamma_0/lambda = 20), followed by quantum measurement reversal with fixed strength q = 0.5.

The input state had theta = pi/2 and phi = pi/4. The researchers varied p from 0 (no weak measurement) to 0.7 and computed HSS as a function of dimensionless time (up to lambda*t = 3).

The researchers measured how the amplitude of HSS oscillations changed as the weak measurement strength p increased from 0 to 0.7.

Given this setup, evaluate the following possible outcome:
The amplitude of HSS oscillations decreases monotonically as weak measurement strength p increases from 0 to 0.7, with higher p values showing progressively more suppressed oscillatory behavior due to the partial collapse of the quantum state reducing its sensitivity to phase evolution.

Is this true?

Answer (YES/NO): YES